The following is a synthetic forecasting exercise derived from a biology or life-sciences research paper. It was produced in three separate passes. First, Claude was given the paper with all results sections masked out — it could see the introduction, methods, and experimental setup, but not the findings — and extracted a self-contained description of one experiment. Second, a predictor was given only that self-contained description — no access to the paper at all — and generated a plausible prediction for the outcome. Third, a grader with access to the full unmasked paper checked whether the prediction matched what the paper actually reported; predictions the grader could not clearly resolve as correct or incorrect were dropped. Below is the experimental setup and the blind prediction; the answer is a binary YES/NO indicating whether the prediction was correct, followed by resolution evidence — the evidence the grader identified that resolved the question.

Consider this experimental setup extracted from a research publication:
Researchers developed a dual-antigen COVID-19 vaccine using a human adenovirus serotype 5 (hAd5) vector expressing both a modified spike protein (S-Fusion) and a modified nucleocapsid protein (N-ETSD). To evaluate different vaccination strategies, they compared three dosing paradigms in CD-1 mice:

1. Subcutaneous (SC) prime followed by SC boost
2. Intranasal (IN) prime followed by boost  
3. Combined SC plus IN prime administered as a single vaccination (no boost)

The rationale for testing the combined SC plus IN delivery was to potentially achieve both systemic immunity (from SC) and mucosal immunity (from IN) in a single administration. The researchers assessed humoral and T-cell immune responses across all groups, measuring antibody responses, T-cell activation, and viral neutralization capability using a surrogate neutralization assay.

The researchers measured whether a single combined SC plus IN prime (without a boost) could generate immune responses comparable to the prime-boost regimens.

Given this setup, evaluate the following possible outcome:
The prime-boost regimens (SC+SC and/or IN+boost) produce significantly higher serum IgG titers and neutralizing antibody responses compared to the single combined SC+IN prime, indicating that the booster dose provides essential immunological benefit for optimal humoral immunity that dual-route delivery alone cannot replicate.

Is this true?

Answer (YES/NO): NO